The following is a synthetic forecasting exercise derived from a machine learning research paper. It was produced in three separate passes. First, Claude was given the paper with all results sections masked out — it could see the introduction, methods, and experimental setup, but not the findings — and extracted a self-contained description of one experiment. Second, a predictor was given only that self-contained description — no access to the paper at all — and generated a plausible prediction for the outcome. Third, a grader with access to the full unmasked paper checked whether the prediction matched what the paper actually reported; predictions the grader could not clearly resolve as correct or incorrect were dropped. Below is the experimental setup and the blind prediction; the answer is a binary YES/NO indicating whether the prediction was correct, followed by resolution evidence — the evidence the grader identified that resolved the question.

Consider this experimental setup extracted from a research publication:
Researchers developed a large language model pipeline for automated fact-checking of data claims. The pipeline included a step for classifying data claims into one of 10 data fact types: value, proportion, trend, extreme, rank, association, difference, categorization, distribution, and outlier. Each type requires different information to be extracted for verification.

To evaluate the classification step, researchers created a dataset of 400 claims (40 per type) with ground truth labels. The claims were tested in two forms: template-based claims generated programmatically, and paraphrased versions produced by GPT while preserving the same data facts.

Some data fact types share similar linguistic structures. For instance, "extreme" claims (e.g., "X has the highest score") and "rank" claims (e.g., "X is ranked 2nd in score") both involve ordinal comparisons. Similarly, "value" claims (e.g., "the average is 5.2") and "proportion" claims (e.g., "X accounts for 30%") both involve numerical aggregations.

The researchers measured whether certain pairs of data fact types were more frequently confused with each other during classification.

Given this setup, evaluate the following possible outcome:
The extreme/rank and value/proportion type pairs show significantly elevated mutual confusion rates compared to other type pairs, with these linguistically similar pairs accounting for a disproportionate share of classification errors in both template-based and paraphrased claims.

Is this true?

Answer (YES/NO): NO